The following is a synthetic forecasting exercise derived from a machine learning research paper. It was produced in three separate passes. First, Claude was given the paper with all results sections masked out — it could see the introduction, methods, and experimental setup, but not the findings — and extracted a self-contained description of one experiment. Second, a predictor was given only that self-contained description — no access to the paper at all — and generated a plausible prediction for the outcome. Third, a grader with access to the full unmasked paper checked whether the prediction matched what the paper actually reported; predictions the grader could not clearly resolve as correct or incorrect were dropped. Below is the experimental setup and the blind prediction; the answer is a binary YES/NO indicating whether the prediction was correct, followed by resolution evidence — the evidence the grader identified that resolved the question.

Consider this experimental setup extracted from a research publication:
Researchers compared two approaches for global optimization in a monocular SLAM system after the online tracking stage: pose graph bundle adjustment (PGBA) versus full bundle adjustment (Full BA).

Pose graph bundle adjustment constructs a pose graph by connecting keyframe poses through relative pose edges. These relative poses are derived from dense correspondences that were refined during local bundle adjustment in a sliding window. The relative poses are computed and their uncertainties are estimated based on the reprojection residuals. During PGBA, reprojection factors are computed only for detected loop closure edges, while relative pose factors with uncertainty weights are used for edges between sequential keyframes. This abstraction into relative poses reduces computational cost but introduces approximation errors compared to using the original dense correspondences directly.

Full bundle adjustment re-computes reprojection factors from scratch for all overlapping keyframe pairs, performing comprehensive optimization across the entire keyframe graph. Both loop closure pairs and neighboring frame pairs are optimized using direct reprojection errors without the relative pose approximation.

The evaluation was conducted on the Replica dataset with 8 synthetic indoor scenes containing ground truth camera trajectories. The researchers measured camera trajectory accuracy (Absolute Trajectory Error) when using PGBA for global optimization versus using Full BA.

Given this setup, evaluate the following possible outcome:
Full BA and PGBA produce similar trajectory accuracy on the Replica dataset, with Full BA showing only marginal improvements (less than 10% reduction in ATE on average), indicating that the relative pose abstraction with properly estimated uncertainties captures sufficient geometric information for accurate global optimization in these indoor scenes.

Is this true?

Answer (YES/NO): NO